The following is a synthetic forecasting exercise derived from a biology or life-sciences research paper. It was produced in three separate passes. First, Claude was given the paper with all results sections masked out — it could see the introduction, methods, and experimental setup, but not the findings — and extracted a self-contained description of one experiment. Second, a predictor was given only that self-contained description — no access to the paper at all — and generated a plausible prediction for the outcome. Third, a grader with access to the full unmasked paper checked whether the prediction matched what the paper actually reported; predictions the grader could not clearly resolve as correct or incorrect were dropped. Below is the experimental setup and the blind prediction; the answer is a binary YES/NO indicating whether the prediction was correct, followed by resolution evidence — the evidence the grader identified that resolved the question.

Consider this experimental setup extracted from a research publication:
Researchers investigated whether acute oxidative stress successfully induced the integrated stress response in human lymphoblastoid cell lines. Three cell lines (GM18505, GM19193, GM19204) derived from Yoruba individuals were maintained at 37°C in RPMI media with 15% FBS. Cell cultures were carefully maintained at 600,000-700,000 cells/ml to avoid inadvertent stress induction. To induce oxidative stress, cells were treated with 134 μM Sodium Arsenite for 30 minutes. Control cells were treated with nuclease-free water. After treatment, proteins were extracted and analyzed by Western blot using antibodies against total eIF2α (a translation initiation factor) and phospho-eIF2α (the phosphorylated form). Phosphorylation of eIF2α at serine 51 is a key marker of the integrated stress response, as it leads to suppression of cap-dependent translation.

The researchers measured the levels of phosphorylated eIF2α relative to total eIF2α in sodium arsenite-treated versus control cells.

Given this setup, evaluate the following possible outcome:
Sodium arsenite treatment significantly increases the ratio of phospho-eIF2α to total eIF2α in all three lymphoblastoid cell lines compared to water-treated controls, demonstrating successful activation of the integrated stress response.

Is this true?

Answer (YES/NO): NO